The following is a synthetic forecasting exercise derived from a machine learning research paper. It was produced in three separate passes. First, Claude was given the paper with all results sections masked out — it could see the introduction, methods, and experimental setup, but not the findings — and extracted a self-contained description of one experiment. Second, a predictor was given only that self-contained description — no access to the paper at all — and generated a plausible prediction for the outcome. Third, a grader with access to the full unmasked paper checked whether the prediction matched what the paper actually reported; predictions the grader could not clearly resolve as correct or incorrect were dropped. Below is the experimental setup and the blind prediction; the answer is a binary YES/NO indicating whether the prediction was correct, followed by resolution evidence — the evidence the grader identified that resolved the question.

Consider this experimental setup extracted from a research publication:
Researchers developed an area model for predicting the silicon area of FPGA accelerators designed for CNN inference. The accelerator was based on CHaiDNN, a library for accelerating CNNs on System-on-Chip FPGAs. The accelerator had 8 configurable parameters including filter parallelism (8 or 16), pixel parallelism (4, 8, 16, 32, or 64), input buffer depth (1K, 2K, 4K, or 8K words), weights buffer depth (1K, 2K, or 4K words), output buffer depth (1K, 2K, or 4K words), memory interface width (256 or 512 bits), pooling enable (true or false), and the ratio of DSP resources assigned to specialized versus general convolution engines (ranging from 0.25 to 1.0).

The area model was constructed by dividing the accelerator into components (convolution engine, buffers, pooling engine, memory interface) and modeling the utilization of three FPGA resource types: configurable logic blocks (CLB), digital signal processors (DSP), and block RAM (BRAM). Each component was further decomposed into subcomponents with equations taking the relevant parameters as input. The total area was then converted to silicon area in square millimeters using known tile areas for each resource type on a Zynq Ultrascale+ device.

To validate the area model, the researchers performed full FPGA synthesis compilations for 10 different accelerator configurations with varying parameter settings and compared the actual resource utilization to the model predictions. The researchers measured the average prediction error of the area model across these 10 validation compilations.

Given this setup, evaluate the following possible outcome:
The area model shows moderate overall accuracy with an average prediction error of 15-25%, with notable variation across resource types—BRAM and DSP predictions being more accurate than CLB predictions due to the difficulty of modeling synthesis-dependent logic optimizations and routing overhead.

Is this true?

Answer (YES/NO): NO